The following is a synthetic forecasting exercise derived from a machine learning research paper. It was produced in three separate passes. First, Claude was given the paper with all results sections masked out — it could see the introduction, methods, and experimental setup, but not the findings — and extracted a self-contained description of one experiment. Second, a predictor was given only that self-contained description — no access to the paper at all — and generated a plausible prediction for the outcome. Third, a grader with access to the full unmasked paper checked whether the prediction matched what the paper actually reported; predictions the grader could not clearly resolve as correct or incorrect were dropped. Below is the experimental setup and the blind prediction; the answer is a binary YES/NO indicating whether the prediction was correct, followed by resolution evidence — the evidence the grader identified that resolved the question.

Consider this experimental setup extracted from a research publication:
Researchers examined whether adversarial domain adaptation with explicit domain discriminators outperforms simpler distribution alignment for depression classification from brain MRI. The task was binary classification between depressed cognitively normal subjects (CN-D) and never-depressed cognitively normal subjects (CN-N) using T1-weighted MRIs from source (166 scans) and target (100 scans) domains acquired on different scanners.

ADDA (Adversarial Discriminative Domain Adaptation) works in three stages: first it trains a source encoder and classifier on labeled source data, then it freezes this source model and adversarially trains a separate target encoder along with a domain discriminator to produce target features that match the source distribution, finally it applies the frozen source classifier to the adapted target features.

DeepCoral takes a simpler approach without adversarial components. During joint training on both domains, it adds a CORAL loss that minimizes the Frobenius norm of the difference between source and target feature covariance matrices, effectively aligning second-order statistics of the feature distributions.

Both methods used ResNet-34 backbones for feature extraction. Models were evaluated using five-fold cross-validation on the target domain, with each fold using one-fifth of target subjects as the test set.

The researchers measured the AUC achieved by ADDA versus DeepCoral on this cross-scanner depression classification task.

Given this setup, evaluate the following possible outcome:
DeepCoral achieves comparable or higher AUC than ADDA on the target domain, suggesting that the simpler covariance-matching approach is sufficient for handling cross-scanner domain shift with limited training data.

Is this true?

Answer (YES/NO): YES